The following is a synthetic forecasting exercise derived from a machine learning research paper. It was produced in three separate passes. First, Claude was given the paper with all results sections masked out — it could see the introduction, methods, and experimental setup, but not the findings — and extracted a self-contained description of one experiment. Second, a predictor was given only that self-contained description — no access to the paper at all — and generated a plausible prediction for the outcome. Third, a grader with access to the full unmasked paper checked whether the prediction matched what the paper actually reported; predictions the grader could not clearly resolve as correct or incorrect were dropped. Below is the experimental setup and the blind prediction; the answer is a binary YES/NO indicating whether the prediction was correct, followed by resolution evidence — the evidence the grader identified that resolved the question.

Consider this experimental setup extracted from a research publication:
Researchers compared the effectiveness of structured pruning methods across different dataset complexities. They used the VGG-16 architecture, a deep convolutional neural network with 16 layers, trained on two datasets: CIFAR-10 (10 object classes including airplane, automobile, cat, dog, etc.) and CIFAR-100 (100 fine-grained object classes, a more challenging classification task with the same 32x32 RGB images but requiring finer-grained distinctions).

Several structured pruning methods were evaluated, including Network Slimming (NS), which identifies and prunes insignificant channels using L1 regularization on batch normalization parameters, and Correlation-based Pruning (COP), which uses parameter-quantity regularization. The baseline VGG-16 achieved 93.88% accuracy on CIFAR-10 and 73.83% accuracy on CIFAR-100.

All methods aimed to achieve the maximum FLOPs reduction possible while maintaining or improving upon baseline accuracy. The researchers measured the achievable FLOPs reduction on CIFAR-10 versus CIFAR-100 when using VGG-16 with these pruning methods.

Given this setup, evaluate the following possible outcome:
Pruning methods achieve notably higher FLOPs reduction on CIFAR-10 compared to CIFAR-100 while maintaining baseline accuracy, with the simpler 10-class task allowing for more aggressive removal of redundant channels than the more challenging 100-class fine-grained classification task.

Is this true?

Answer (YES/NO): YES